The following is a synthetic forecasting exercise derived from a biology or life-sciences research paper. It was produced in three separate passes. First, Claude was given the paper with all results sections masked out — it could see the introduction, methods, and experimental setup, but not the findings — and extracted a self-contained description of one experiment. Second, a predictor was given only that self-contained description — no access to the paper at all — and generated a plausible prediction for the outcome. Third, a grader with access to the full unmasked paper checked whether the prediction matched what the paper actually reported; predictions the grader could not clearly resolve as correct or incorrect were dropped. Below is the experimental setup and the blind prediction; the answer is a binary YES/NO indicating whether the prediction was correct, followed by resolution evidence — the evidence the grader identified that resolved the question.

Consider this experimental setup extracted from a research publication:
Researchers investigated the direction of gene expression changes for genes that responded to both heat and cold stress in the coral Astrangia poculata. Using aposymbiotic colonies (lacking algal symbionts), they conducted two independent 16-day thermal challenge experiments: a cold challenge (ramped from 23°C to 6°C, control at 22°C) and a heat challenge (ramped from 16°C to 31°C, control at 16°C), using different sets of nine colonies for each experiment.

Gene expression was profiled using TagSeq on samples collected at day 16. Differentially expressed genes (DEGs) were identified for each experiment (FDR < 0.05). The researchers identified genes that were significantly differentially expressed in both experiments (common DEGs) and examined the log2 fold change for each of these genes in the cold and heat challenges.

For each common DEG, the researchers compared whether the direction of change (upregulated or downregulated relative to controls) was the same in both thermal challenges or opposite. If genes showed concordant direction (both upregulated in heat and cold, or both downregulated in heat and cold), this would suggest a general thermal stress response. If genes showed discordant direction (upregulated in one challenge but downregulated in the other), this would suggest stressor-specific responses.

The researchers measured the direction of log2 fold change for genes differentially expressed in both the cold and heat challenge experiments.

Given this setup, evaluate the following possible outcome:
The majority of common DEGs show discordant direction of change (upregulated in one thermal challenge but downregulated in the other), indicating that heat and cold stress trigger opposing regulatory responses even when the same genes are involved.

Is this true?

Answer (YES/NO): NO